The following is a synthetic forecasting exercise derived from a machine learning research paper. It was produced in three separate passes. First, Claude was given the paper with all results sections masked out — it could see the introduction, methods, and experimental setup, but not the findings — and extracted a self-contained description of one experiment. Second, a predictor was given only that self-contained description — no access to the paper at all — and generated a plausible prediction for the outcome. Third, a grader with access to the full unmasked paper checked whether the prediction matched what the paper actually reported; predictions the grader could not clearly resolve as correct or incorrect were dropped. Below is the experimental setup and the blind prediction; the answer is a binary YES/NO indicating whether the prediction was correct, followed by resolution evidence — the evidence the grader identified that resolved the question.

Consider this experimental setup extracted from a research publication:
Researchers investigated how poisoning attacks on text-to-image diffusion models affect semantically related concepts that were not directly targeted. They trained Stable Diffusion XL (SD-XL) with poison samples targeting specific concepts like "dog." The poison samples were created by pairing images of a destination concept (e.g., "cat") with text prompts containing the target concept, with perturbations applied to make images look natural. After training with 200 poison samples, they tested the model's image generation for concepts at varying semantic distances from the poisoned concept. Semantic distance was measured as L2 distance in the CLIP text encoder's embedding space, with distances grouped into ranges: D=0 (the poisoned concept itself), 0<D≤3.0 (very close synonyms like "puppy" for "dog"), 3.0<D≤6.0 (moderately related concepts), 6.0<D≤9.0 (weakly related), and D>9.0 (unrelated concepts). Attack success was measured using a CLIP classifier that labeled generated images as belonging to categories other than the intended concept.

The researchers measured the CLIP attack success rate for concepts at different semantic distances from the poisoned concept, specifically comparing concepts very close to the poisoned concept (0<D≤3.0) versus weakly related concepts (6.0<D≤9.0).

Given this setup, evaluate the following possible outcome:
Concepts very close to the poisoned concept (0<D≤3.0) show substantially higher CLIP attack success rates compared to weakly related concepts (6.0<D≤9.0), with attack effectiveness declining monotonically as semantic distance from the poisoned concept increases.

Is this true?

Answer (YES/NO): YES